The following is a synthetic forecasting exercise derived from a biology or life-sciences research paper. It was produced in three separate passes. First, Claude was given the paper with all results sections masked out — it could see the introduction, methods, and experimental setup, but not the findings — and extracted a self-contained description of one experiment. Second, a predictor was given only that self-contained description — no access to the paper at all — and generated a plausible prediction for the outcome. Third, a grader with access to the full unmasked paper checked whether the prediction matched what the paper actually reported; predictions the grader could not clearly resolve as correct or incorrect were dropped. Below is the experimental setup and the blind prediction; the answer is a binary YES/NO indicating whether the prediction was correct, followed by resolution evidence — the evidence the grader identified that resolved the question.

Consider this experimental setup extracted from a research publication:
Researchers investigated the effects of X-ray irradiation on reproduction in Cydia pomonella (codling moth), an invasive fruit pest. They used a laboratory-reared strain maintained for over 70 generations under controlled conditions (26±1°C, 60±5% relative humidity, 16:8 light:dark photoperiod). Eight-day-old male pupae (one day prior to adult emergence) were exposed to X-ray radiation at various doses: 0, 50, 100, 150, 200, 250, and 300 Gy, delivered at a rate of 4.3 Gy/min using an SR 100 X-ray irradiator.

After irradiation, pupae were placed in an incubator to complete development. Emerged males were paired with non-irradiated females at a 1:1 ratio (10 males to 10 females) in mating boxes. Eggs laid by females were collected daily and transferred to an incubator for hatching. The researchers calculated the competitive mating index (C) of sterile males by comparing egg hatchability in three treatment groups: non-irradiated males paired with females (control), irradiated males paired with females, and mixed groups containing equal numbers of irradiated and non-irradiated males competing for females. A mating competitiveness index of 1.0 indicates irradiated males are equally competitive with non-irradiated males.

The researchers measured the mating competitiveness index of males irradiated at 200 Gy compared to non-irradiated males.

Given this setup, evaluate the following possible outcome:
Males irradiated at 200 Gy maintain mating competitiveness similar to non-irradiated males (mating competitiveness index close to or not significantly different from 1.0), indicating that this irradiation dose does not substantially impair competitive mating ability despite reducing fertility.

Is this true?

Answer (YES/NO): NO